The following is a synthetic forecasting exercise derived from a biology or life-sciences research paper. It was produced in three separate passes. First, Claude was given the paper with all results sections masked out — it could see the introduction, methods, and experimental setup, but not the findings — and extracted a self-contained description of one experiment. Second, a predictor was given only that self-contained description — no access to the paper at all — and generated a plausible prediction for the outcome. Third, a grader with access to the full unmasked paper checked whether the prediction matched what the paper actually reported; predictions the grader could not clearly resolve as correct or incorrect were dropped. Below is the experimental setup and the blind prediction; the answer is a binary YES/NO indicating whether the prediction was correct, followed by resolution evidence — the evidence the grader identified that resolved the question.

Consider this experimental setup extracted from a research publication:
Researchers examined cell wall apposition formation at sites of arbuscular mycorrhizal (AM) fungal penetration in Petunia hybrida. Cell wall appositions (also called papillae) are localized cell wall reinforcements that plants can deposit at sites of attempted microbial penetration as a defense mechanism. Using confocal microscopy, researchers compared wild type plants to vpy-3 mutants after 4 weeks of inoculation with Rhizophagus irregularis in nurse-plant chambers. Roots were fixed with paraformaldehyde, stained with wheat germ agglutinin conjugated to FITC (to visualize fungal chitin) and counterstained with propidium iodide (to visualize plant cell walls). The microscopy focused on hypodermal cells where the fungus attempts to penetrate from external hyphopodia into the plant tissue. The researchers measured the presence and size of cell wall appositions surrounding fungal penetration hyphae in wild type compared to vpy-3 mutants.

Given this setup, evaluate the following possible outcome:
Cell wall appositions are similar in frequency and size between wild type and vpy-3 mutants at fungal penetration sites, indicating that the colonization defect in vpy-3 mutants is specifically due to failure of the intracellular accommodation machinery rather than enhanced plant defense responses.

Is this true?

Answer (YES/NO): NO